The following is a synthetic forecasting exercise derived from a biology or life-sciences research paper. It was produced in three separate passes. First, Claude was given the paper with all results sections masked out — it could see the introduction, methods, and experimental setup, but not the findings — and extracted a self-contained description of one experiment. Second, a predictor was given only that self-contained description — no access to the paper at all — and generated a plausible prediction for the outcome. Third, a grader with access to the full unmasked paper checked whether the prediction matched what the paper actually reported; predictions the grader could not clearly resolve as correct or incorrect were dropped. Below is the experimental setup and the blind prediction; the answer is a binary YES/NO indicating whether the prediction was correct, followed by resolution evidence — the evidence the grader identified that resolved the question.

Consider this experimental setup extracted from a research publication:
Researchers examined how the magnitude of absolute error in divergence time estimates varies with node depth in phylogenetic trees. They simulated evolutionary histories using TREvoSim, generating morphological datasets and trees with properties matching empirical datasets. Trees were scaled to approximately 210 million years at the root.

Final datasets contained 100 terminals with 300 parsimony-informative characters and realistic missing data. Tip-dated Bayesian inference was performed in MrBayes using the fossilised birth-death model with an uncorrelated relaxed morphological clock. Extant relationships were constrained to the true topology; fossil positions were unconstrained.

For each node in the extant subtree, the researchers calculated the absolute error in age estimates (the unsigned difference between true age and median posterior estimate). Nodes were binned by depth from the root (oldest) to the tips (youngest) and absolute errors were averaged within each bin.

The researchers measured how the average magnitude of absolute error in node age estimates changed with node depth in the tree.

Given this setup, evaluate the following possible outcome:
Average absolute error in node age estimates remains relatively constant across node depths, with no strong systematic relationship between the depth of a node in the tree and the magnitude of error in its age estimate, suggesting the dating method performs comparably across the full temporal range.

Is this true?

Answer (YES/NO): NO